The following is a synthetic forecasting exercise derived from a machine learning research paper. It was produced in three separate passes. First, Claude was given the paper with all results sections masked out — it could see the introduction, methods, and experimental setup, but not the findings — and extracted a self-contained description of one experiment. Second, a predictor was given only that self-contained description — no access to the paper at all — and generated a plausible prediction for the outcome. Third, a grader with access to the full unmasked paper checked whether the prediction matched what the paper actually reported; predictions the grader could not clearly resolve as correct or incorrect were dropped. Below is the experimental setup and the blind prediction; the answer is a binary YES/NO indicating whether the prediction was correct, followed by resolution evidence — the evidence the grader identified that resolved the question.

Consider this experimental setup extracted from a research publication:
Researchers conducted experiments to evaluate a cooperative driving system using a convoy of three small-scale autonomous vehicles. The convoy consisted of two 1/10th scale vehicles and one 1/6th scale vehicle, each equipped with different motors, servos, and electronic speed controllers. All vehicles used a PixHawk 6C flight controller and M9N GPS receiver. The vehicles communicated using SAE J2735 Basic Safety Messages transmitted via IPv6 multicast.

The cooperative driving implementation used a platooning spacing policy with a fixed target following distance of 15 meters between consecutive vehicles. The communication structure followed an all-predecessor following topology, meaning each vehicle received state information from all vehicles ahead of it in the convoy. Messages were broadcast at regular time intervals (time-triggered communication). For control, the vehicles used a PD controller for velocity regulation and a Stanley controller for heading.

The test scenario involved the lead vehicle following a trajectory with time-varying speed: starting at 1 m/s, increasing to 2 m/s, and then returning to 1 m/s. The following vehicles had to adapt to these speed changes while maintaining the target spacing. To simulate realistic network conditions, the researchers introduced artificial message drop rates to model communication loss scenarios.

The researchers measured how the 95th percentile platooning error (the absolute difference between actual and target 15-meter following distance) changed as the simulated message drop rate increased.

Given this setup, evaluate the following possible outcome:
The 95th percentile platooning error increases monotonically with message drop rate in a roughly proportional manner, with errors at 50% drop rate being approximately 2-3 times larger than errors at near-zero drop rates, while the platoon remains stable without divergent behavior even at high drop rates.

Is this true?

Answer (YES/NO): NO